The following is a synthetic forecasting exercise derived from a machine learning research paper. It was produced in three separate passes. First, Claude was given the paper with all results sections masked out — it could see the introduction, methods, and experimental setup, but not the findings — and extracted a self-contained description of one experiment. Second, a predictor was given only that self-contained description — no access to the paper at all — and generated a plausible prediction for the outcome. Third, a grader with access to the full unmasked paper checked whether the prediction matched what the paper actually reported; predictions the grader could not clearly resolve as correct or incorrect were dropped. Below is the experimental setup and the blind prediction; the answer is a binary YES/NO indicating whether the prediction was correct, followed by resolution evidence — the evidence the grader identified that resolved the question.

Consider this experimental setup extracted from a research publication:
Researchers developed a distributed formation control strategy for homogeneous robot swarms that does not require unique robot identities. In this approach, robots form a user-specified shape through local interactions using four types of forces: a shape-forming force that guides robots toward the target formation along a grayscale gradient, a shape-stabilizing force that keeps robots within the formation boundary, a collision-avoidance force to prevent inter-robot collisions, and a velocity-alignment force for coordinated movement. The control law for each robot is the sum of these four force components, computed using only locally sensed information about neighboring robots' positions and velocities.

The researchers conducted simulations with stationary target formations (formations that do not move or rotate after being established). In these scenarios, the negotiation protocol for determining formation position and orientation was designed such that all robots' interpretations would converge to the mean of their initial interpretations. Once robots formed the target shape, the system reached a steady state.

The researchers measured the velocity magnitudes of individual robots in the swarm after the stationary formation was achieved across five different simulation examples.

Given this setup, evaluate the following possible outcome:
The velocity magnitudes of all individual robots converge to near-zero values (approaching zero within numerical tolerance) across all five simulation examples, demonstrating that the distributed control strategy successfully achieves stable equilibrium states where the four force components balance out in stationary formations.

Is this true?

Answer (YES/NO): YES